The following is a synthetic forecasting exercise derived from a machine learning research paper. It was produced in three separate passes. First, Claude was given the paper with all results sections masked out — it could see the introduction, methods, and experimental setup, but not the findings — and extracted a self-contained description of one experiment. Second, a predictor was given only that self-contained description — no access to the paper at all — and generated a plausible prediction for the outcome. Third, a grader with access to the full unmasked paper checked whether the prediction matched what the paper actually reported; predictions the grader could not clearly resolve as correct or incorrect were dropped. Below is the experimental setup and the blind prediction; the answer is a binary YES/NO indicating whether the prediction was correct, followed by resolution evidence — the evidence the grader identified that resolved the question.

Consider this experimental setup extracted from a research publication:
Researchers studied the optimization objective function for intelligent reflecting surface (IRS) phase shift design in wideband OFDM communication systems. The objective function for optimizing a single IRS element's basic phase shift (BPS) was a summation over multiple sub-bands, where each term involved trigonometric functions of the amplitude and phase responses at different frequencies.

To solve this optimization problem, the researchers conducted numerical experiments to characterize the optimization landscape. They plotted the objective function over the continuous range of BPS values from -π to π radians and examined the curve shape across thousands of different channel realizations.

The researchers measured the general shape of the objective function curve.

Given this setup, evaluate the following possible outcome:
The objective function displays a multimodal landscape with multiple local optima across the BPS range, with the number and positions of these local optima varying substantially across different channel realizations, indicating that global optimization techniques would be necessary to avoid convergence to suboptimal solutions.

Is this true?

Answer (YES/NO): NO